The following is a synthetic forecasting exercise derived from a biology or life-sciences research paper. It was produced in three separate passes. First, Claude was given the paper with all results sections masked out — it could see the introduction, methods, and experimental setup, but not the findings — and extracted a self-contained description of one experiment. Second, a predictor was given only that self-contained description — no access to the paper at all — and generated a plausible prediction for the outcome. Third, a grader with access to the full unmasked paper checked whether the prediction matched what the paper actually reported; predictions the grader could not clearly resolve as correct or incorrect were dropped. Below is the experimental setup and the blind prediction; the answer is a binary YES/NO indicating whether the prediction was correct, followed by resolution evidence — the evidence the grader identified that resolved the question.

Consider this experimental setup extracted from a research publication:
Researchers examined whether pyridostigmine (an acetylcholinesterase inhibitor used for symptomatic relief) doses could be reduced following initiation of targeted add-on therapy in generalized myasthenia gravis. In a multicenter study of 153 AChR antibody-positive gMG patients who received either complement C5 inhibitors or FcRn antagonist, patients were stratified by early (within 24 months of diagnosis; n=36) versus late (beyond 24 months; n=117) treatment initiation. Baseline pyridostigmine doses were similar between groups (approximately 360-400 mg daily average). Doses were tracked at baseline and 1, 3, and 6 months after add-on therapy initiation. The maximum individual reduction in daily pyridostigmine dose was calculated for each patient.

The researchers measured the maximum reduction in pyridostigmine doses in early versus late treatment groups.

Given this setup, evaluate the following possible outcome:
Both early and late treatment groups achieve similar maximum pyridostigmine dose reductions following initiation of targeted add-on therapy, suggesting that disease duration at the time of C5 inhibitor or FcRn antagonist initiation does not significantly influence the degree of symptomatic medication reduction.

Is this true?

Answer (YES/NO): NO